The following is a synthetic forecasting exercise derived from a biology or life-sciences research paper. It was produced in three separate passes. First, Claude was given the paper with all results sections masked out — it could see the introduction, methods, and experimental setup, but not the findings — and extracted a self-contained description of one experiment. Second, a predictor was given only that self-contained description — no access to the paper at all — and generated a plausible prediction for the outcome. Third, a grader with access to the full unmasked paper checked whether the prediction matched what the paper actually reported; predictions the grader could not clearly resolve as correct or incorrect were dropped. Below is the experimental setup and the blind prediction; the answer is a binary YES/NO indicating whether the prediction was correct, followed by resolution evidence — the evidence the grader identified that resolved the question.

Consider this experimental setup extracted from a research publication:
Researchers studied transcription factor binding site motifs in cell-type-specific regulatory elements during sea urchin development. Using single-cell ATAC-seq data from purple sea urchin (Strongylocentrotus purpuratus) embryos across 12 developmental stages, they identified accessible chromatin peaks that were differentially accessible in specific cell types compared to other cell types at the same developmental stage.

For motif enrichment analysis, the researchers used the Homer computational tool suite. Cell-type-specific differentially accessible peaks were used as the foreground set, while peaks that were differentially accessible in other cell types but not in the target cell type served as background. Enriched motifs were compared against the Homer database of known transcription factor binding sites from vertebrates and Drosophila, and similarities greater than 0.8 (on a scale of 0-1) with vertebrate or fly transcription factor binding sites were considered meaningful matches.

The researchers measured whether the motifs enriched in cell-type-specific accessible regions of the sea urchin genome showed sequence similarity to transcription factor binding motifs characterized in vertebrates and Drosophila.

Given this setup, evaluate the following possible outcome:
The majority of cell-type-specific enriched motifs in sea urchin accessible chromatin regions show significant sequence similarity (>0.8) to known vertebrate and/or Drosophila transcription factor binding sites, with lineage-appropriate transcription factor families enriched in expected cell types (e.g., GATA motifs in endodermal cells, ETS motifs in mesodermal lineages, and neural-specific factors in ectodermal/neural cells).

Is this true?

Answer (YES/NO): NO